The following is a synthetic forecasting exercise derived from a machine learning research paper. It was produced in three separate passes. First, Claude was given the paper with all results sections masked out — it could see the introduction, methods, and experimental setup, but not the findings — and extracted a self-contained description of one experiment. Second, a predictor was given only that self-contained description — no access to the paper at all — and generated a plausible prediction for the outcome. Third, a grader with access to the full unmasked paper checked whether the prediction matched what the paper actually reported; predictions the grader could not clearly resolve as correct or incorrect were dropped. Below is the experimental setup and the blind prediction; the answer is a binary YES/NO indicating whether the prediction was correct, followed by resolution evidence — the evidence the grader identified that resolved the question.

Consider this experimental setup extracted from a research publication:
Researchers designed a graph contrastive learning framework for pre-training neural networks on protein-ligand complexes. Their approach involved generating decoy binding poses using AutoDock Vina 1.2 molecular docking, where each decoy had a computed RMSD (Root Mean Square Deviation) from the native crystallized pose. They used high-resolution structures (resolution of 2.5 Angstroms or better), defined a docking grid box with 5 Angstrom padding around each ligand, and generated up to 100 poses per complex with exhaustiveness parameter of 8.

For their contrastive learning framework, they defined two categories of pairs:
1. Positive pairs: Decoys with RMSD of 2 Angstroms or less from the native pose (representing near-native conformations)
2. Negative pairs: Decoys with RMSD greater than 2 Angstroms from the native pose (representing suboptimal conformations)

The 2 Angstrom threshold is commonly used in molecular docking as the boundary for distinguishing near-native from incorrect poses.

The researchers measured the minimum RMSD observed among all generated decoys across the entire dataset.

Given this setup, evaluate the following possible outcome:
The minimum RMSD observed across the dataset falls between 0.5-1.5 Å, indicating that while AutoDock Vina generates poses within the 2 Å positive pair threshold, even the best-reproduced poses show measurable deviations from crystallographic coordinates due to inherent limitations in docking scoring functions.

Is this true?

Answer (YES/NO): NO